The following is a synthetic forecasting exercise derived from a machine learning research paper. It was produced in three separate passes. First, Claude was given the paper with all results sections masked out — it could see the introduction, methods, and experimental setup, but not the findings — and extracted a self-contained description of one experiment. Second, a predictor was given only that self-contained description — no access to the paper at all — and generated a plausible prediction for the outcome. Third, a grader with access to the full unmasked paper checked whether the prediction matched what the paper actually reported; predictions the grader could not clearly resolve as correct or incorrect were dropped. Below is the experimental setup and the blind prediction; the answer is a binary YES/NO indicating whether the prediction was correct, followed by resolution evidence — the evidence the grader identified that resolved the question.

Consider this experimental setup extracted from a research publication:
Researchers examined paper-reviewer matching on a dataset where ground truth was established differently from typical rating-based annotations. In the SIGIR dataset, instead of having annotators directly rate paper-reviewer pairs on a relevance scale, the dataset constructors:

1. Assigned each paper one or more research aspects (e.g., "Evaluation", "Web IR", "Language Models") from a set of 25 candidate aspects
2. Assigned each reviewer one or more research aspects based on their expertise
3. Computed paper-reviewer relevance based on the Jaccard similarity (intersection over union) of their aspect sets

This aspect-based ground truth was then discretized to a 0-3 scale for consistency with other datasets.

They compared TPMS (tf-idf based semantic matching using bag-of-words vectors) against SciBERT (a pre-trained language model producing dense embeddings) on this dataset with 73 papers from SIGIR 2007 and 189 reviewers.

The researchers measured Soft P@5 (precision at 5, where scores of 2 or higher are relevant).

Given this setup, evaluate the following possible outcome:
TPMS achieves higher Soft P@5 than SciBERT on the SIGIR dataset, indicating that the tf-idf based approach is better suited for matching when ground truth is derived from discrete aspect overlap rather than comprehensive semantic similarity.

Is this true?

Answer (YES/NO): YES